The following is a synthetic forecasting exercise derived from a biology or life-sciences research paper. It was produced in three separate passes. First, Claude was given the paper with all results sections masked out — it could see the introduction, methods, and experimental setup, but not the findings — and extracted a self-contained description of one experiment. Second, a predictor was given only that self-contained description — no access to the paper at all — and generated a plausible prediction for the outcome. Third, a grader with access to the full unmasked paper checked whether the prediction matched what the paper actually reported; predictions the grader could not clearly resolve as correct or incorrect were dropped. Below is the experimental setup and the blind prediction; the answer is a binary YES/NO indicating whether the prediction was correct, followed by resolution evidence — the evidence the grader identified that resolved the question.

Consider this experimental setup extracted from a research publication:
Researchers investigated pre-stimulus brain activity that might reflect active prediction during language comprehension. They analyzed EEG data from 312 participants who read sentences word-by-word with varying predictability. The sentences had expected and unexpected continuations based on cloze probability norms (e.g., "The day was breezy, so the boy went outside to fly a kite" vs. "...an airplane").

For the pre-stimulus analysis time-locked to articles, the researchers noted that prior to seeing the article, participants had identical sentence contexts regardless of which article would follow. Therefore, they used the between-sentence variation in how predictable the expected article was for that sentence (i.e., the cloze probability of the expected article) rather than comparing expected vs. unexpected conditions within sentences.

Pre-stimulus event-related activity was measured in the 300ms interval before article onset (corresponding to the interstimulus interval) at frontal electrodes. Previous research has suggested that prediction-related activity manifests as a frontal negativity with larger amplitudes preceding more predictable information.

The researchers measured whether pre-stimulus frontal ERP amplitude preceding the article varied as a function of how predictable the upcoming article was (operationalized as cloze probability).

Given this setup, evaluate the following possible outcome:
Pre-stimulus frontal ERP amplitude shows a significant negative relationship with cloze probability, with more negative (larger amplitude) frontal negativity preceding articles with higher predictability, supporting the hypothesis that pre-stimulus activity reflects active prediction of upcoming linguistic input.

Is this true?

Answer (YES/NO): NO